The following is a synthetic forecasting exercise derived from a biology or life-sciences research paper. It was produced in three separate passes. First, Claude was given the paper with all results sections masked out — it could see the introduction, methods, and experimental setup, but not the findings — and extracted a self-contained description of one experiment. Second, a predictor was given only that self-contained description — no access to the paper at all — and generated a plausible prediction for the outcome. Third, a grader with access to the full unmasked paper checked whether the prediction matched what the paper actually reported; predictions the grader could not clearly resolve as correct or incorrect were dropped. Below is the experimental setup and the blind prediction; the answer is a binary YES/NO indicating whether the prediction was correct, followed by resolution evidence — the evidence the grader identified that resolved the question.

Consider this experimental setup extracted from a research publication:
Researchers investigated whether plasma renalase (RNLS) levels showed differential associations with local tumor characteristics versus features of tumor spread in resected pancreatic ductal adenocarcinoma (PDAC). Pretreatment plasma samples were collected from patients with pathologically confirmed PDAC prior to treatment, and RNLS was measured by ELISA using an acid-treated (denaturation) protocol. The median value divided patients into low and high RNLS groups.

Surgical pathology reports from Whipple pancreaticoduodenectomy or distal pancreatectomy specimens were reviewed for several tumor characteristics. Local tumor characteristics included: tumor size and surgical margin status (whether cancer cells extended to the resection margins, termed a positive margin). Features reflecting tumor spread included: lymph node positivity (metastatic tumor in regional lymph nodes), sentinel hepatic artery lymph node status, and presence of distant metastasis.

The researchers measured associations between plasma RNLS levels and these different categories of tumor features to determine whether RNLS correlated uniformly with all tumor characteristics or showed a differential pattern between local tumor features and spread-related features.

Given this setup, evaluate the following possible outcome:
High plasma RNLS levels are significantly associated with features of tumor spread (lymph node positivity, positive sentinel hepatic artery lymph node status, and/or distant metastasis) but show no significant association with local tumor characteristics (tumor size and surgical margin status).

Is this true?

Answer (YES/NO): YES